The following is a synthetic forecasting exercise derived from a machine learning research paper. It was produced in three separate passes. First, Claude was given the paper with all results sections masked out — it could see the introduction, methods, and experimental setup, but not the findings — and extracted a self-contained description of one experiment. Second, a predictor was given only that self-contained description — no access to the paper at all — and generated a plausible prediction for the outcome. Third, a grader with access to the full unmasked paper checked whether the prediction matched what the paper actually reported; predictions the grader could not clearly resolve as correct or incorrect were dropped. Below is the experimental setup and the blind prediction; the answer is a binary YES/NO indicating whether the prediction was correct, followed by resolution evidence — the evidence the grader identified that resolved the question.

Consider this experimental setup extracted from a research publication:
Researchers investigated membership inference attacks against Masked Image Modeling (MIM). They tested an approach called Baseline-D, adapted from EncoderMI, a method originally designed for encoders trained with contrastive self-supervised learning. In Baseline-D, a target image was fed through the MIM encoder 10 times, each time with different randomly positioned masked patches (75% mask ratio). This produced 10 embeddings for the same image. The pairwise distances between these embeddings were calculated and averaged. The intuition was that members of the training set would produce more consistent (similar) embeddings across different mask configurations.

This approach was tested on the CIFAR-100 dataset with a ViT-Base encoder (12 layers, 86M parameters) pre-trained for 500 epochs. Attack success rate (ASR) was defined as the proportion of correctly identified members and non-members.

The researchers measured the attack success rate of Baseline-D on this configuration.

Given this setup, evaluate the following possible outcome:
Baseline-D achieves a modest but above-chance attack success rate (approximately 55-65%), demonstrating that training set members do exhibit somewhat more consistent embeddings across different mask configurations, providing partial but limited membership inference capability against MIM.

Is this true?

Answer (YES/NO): NO